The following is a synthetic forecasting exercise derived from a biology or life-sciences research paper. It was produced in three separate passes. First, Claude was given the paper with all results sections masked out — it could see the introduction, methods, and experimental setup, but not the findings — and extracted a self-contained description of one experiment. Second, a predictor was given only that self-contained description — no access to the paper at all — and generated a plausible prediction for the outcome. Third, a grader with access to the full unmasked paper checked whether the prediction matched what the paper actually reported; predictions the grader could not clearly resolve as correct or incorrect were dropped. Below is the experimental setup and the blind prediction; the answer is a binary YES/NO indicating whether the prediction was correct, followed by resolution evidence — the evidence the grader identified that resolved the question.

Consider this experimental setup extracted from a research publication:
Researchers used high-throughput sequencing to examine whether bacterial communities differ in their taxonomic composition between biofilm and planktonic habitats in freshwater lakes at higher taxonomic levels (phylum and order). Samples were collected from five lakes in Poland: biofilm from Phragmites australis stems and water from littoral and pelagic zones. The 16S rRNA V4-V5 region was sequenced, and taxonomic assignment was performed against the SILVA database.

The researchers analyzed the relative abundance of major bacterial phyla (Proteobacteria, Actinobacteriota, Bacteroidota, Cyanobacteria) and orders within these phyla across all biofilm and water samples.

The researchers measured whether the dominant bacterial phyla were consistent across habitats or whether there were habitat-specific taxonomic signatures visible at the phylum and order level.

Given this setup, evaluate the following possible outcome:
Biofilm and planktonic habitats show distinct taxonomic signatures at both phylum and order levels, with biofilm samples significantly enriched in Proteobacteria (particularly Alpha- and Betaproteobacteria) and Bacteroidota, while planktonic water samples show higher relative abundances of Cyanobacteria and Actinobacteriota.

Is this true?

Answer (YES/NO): NO